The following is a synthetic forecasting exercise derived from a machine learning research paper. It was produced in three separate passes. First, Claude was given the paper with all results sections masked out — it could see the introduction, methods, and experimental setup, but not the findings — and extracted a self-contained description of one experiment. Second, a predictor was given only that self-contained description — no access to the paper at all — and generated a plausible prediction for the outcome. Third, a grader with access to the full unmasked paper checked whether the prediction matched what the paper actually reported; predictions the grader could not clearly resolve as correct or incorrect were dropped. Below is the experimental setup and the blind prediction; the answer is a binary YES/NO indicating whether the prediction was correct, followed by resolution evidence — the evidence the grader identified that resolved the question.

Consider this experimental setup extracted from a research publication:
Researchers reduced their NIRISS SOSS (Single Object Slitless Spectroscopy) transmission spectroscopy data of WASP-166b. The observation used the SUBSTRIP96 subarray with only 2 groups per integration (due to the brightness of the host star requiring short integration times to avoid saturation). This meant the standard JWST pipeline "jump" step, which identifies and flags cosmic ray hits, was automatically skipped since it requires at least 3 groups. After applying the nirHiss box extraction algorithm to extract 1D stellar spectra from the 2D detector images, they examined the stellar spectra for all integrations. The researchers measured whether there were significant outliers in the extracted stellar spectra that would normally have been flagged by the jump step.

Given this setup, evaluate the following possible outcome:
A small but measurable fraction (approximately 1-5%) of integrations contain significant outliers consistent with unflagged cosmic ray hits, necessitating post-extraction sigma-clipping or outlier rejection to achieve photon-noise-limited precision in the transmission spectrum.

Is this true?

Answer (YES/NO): NO